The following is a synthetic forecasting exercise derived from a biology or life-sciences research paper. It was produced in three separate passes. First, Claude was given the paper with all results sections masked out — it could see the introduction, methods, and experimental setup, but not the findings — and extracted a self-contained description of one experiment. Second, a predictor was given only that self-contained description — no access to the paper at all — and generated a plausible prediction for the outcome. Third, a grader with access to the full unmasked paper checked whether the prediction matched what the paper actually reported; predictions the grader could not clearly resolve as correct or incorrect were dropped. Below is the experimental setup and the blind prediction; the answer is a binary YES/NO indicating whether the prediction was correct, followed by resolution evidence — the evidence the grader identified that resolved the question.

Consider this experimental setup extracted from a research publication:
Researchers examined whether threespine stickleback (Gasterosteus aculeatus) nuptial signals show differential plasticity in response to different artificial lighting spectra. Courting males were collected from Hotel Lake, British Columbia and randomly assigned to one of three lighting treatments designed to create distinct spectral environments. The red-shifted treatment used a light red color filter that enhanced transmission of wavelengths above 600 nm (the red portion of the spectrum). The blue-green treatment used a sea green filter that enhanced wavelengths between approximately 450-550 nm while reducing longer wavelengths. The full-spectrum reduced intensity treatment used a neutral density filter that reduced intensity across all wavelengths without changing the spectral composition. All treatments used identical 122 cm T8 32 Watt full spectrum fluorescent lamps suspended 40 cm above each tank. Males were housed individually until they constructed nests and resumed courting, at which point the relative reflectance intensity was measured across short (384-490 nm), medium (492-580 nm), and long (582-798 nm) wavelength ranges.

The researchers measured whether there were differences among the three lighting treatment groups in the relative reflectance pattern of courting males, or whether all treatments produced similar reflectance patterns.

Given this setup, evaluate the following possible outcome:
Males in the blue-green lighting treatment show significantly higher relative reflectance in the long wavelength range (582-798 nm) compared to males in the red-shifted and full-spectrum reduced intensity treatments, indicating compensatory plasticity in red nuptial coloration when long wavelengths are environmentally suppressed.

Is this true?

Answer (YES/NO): NO